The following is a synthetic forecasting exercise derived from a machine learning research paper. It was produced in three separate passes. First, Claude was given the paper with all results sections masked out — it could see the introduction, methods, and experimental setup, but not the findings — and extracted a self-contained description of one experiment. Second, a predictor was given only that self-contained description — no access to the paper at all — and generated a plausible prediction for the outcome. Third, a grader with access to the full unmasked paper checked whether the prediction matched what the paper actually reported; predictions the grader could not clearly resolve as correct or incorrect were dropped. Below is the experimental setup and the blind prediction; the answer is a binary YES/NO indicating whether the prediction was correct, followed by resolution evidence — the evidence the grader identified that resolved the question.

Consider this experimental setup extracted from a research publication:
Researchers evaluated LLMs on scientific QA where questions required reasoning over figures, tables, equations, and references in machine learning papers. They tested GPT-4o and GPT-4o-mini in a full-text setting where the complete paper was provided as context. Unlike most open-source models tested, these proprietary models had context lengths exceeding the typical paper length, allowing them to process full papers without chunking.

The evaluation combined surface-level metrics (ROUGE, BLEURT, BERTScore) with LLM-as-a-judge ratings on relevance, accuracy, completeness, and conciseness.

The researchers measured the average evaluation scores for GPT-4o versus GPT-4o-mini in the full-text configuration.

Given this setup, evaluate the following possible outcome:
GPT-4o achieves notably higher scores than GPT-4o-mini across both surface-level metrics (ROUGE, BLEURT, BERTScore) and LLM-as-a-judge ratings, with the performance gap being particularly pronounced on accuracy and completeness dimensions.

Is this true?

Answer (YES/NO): NO